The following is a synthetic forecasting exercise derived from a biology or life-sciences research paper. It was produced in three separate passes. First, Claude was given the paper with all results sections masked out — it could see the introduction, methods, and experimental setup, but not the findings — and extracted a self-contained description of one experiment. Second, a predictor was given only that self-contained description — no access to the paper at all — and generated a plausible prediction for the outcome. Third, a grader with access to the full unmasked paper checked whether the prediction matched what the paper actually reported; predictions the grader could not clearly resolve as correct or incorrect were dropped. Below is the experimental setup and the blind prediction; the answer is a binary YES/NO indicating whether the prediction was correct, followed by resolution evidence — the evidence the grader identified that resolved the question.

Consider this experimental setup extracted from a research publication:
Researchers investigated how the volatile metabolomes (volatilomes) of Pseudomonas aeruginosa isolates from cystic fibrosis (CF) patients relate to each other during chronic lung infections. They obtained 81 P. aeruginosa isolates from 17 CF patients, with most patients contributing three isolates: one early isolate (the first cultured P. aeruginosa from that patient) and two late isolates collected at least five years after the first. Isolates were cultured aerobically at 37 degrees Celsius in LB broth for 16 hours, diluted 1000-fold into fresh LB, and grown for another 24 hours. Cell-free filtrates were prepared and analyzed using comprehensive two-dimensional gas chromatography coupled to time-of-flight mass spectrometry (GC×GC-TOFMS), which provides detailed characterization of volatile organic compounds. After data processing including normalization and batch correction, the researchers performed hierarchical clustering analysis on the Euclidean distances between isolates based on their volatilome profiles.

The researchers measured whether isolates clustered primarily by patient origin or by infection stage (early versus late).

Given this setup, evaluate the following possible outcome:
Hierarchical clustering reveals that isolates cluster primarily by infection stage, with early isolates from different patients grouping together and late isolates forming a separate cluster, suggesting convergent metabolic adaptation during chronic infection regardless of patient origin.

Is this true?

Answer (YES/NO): NO